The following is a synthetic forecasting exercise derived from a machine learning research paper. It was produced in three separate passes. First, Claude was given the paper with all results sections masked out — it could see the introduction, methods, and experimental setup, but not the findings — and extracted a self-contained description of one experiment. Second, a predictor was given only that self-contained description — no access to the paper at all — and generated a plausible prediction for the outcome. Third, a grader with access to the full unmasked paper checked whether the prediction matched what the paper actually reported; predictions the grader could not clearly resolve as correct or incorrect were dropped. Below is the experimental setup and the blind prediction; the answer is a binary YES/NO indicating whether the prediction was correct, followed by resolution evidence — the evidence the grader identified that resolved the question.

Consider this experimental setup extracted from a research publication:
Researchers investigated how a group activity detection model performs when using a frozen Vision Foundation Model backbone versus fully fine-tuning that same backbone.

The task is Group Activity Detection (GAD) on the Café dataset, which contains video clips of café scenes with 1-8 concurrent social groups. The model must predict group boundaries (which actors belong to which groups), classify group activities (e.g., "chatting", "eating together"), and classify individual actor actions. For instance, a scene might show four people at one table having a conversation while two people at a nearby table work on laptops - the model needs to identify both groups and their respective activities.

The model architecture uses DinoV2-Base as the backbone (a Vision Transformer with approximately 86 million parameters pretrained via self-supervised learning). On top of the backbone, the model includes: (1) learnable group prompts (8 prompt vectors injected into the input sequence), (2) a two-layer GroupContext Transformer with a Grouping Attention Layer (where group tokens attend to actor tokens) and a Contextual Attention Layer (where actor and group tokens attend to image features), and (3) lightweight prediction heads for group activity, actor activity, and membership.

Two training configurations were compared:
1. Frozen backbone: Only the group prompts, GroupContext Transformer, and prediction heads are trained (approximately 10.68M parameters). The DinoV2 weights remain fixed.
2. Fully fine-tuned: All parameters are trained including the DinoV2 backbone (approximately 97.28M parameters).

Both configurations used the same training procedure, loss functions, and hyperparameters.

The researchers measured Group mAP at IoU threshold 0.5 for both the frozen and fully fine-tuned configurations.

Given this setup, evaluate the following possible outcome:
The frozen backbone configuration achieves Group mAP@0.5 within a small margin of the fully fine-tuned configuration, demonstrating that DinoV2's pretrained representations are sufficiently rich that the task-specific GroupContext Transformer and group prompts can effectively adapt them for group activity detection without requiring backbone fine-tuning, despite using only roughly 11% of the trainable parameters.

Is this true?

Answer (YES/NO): NO